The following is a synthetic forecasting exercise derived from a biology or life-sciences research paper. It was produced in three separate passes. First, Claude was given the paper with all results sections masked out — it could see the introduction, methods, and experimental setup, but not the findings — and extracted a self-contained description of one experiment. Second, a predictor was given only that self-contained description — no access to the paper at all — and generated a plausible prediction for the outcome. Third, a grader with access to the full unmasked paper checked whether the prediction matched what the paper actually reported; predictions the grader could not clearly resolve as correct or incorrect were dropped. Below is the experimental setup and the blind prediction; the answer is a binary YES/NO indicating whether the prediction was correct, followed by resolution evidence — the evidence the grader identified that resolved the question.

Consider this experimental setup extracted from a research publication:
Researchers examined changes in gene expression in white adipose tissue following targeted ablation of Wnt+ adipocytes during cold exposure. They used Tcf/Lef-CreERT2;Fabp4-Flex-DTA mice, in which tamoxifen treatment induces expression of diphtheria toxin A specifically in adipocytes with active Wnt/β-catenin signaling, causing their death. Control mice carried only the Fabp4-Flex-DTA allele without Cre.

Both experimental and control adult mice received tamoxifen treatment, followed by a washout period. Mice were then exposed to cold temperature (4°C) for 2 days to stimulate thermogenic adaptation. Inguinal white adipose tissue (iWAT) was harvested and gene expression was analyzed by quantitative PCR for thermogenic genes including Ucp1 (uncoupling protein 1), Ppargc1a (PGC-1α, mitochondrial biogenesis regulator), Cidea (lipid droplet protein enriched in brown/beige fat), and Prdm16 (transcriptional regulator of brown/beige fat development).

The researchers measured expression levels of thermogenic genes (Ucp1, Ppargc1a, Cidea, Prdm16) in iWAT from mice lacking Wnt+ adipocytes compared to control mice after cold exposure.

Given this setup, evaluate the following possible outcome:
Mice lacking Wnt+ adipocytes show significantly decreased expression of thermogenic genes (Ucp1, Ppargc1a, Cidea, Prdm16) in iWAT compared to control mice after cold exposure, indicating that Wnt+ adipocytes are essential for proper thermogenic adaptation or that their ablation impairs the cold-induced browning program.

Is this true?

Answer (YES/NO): YES